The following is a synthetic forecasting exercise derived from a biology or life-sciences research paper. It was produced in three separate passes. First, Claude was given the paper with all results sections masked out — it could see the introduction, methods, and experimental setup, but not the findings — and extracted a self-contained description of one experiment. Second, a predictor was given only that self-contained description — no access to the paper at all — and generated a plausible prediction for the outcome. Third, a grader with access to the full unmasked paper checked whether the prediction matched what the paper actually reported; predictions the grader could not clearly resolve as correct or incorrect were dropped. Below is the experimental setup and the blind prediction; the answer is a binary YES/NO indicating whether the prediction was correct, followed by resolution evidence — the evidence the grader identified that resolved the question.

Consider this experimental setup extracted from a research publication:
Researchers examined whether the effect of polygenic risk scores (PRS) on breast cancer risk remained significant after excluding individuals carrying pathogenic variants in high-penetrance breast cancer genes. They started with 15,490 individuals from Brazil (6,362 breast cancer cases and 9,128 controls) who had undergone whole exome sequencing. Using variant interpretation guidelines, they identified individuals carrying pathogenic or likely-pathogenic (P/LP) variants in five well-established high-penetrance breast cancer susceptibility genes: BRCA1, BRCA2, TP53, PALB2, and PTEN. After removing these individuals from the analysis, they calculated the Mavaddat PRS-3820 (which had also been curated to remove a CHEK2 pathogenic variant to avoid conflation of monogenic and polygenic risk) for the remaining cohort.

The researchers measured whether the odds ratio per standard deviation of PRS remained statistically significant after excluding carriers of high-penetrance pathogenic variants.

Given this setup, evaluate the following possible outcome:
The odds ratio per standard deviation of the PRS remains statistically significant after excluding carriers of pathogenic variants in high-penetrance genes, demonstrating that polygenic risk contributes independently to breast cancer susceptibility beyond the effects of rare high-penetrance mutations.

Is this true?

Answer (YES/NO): YES